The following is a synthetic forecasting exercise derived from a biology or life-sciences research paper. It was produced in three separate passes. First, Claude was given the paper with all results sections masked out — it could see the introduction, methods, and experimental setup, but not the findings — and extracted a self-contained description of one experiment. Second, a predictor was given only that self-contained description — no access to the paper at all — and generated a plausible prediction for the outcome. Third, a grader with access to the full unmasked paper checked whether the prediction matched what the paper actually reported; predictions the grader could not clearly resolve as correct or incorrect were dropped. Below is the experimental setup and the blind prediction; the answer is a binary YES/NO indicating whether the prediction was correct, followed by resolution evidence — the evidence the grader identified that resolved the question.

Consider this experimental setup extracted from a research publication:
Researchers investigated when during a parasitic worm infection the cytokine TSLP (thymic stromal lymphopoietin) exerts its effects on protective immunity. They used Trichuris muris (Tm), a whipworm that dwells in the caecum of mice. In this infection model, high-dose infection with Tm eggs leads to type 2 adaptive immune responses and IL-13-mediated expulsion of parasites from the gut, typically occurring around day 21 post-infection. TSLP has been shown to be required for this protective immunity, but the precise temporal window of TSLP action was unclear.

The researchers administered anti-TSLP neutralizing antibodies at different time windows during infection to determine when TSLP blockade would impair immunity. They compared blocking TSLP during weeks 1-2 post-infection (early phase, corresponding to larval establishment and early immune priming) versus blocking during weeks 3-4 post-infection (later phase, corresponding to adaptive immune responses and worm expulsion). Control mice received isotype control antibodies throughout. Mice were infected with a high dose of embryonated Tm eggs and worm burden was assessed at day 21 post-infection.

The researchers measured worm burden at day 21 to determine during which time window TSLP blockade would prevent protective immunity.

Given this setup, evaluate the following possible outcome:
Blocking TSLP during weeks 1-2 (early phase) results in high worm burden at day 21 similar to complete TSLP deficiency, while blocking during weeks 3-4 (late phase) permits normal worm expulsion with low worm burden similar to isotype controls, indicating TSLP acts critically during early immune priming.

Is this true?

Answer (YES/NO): NO